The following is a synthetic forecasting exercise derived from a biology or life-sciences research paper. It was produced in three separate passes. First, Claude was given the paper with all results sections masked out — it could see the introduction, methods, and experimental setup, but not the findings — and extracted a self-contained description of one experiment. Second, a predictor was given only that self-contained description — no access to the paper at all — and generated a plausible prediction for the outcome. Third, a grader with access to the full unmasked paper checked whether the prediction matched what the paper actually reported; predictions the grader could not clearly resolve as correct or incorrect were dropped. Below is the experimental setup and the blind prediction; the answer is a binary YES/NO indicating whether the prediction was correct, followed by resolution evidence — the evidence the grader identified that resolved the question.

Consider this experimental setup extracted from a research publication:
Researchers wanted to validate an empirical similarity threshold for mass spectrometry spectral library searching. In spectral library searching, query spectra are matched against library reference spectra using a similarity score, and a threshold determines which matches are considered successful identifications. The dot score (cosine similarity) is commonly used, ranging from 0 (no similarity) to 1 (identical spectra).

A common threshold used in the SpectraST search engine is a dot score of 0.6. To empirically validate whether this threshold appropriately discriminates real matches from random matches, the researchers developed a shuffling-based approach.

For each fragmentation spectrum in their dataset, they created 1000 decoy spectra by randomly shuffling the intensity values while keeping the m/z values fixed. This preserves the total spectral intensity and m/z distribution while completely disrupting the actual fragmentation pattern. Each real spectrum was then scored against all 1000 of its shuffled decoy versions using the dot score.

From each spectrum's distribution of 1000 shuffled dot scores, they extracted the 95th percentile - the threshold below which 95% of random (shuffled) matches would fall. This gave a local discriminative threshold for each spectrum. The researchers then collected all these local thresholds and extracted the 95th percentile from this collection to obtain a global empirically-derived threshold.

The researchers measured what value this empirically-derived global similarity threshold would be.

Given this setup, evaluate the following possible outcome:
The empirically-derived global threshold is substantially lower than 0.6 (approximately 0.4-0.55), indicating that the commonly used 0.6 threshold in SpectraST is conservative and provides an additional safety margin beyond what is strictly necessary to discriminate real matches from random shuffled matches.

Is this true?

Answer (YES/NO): NO